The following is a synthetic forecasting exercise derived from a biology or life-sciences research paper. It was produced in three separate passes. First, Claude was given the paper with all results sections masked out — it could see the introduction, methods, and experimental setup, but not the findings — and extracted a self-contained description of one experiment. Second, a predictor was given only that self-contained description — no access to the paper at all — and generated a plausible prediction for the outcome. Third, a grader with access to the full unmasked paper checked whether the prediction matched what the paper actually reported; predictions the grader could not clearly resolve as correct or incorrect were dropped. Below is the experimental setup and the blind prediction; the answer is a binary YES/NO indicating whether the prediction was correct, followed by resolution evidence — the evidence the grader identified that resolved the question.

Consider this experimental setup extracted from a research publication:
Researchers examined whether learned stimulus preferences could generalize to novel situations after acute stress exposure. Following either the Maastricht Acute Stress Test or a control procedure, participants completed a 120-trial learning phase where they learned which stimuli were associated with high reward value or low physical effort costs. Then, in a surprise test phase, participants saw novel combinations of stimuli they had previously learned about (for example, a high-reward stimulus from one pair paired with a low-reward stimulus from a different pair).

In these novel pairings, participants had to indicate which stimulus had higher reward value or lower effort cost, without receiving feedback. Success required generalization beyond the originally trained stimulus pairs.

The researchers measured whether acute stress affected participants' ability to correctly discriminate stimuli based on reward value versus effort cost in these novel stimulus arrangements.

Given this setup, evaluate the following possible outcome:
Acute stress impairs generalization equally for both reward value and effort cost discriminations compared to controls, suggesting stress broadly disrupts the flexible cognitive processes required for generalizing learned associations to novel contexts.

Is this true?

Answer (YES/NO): NO